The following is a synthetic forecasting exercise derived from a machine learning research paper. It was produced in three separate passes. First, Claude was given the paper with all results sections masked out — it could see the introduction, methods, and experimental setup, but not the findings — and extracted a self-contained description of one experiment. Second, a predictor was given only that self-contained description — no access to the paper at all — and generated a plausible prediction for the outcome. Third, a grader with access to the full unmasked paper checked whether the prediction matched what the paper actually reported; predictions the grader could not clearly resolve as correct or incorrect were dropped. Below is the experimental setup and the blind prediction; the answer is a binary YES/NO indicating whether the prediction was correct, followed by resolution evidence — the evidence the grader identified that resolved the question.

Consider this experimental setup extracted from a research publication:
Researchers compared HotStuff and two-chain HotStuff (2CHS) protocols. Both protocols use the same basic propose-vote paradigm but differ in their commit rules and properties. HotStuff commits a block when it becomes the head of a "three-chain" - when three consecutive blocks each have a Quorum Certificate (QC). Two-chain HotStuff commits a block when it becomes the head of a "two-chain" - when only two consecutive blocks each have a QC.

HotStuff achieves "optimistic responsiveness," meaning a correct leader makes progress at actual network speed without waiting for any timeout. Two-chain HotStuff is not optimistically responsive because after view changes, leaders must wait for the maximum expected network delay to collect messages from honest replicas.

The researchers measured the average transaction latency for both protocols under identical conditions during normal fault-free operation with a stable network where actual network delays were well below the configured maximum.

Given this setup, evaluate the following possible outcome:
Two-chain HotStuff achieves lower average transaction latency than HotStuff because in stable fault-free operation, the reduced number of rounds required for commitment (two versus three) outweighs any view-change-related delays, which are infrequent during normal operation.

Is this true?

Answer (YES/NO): YES